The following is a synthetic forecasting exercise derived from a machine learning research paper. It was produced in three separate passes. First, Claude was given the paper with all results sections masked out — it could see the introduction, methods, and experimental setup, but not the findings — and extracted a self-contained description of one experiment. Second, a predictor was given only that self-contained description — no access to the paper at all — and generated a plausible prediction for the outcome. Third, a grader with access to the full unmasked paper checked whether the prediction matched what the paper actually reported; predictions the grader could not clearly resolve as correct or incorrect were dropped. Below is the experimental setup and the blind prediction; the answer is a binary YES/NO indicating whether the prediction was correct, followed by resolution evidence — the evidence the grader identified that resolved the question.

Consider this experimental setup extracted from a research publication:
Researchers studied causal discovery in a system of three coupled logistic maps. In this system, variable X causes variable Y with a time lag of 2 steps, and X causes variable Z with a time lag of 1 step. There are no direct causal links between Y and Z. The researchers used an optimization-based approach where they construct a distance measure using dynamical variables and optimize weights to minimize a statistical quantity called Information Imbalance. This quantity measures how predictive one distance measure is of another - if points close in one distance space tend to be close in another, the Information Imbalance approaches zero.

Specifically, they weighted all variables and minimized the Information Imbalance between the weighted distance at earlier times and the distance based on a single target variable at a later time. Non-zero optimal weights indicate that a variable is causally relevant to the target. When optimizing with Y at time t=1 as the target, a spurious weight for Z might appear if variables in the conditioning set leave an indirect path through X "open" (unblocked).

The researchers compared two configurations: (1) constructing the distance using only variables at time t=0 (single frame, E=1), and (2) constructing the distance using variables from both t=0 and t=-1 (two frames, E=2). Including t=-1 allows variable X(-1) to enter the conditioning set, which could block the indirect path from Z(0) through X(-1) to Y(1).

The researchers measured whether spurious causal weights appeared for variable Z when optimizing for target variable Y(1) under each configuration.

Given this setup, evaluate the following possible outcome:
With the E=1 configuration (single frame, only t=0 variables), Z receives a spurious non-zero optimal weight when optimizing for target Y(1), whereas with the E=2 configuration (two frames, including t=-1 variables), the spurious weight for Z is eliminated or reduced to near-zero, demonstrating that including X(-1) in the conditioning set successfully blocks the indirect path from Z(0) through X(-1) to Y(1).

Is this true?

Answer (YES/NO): YES